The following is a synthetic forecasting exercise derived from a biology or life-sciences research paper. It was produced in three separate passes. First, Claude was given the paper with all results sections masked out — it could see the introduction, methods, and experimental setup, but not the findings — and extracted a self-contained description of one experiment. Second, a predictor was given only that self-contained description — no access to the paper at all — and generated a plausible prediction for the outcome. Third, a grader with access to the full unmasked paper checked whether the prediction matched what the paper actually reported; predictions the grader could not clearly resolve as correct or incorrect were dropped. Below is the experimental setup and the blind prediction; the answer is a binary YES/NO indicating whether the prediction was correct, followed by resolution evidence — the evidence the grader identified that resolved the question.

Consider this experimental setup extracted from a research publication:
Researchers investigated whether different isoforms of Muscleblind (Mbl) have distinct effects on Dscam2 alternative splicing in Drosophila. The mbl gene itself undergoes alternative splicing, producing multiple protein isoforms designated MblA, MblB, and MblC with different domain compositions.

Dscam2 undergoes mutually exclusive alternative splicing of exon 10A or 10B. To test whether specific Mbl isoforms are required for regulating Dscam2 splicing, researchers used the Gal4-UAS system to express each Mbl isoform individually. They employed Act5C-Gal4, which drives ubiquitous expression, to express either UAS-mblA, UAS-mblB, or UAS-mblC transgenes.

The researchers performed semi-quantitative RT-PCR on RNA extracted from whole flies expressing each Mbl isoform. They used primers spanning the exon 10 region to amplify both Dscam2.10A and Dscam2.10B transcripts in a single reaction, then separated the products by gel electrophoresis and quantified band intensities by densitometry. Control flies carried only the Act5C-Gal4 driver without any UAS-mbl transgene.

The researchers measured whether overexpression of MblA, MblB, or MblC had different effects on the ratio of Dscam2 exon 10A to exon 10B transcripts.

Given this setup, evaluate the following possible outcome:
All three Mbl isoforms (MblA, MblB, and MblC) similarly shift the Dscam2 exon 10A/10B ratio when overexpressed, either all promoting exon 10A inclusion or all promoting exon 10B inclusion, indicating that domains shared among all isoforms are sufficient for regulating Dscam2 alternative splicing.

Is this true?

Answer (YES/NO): YES